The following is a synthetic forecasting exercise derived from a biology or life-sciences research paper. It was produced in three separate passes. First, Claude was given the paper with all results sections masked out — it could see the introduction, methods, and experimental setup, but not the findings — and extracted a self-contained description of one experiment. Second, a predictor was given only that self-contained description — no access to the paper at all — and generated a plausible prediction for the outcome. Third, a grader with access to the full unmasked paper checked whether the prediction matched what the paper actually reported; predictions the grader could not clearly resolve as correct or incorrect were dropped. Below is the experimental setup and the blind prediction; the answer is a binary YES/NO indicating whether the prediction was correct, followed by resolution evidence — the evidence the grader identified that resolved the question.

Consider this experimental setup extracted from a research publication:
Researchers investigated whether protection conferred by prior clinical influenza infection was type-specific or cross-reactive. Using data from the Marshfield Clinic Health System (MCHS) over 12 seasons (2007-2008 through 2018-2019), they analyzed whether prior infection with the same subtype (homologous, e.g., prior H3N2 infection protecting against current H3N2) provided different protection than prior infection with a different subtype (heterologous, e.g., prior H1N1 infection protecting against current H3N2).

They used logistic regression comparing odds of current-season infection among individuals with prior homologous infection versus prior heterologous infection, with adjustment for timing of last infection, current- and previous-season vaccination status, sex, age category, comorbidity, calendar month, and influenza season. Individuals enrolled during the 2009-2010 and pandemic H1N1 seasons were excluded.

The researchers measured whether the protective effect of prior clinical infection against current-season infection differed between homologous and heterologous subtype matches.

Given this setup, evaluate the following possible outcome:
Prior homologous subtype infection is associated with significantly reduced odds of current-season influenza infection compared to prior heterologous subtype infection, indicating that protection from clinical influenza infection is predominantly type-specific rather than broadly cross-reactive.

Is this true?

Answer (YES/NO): YES